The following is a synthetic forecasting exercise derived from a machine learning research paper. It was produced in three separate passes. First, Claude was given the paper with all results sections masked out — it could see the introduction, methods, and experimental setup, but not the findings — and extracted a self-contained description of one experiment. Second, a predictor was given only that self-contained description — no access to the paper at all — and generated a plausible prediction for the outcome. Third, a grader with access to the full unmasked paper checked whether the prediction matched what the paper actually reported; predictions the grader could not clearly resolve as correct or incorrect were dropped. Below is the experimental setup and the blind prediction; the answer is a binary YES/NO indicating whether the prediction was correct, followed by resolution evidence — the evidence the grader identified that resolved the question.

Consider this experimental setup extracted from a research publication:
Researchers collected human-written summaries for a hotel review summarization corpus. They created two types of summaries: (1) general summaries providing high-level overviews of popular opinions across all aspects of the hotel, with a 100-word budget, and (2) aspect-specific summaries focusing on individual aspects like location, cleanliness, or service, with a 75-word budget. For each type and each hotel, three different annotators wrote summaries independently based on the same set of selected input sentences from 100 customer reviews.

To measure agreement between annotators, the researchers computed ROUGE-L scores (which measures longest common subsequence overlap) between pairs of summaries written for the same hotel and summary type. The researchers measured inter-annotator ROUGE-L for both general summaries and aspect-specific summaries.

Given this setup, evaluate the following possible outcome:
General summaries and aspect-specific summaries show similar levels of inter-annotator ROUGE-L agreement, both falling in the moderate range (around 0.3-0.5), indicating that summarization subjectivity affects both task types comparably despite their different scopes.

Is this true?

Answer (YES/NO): NO